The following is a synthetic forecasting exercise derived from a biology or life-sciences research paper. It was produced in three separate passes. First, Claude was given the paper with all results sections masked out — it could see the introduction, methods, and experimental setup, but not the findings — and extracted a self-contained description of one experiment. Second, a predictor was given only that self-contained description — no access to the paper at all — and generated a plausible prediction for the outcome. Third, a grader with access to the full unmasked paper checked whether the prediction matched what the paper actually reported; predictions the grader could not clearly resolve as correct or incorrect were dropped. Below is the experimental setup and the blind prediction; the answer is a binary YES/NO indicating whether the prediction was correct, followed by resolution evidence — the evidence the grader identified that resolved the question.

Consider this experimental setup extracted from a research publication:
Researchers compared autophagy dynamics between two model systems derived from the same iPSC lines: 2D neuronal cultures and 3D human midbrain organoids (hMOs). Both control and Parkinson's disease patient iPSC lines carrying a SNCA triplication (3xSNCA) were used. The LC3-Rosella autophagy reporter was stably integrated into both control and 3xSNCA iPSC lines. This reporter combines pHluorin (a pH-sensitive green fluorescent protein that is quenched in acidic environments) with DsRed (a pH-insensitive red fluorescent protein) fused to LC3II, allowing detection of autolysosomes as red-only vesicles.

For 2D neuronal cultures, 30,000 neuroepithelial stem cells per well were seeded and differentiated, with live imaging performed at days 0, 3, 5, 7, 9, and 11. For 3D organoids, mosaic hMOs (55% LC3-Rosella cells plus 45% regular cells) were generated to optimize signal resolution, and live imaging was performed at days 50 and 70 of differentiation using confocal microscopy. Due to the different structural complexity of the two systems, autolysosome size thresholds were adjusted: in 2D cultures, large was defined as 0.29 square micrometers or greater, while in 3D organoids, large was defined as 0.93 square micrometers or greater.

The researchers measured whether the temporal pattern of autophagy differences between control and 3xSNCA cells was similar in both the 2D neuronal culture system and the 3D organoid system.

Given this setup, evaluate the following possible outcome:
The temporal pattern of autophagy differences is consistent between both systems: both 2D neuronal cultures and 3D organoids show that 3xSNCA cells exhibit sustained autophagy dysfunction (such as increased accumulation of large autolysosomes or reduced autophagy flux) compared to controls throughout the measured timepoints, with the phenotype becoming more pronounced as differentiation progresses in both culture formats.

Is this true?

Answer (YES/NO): NO